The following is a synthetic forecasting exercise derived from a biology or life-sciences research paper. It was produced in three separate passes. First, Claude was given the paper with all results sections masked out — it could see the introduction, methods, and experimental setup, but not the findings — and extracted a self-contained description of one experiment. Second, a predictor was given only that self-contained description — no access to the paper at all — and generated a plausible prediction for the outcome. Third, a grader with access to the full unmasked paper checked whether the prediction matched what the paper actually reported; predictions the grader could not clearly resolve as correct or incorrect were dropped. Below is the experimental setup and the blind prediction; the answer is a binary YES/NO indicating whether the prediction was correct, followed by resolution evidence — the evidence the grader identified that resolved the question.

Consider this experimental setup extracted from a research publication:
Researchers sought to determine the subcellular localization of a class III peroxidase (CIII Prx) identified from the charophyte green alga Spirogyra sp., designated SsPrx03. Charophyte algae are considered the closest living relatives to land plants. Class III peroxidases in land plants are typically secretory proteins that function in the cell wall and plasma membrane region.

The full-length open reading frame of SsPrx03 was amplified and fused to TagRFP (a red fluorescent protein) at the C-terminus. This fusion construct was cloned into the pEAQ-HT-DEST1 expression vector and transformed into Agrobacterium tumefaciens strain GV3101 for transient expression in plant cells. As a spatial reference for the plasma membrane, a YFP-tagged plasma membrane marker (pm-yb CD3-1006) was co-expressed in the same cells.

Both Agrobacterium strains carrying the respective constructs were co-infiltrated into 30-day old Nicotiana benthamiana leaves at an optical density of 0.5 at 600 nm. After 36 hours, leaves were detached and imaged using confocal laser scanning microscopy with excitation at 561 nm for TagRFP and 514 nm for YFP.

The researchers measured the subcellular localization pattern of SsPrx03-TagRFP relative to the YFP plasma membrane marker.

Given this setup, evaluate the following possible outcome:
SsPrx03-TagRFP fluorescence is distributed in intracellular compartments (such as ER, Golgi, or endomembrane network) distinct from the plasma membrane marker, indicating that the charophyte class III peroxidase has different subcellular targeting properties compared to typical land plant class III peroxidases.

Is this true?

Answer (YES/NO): NO